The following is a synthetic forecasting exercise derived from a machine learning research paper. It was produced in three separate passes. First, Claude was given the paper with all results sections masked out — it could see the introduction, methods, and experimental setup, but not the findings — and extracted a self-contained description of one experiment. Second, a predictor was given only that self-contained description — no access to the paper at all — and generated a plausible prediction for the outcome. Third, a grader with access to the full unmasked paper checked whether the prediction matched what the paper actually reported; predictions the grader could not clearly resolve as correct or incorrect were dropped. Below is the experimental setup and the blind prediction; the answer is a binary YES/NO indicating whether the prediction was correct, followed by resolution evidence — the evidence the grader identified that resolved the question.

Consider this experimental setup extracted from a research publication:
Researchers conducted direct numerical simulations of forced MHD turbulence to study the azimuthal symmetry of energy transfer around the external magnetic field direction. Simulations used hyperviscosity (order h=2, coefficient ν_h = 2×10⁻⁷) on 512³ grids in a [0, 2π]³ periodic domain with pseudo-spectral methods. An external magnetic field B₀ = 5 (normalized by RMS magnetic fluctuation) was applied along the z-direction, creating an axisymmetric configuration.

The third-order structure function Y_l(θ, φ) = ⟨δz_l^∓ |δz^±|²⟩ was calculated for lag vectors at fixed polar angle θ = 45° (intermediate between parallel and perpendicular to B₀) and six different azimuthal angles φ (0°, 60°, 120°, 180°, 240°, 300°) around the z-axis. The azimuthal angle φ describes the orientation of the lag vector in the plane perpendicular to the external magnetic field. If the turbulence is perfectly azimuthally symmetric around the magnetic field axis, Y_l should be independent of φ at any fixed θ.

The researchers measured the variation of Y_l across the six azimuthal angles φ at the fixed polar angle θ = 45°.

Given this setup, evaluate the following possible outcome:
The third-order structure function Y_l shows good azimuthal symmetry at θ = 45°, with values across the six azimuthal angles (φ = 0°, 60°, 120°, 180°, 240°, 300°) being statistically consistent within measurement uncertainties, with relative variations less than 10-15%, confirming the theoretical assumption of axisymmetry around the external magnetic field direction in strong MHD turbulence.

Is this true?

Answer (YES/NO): NO